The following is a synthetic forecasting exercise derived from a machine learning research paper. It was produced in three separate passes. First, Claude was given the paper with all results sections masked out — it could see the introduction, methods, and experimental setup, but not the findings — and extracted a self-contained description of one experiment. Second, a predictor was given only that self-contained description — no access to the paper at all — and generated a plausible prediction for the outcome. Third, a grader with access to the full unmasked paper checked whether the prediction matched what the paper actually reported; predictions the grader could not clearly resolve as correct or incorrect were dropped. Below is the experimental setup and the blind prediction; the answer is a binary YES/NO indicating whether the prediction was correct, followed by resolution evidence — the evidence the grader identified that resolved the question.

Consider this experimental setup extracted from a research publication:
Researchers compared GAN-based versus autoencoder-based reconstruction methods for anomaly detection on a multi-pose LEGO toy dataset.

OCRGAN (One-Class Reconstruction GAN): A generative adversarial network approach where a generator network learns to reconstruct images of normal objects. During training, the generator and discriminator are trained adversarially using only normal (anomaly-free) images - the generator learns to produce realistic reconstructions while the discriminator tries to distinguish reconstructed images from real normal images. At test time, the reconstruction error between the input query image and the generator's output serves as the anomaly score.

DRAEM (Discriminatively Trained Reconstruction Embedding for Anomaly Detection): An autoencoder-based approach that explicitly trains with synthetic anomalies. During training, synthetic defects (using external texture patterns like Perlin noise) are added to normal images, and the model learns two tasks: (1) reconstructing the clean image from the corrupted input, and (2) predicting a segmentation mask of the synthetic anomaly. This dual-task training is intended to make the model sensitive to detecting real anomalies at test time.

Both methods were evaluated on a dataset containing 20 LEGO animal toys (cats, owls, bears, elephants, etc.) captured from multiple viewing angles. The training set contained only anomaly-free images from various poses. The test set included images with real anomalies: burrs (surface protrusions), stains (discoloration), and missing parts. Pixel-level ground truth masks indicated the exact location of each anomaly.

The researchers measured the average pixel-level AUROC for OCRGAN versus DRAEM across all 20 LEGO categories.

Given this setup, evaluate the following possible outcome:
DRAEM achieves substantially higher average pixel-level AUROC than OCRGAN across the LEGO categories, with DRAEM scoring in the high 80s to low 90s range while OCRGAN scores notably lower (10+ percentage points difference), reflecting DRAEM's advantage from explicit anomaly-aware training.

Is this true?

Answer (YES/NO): NO